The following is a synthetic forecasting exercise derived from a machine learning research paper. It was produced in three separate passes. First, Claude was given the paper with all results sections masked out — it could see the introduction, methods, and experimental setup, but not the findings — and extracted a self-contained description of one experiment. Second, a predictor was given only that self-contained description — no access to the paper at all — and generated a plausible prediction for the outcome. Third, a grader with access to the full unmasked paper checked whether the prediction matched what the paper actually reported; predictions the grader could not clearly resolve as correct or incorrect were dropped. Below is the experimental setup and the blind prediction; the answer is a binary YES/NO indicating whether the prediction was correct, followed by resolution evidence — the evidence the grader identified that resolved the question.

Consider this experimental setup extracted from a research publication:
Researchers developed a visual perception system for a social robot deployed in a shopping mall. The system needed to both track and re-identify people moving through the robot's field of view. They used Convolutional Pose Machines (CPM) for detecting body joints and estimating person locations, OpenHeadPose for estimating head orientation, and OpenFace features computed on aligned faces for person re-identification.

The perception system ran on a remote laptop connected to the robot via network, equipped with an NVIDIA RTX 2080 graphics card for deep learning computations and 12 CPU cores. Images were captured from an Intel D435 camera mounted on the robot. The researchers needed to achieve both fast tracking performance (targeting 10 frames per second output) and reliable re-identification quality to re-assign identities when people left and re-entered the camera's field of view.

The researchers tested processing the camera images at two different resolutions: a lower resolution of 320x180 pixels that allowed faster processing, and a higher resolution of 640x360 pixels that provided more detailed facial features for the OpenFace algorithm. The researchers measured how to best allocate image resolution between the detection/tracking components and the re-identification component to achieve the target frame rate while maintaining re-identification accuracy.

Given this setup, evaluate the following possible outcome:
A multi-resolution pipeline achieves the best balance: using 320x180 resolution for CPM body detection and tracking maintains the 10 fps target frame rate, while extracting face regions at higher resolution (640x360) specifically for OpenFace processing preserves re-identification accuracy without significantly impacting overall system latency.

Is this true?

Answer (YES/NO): YES